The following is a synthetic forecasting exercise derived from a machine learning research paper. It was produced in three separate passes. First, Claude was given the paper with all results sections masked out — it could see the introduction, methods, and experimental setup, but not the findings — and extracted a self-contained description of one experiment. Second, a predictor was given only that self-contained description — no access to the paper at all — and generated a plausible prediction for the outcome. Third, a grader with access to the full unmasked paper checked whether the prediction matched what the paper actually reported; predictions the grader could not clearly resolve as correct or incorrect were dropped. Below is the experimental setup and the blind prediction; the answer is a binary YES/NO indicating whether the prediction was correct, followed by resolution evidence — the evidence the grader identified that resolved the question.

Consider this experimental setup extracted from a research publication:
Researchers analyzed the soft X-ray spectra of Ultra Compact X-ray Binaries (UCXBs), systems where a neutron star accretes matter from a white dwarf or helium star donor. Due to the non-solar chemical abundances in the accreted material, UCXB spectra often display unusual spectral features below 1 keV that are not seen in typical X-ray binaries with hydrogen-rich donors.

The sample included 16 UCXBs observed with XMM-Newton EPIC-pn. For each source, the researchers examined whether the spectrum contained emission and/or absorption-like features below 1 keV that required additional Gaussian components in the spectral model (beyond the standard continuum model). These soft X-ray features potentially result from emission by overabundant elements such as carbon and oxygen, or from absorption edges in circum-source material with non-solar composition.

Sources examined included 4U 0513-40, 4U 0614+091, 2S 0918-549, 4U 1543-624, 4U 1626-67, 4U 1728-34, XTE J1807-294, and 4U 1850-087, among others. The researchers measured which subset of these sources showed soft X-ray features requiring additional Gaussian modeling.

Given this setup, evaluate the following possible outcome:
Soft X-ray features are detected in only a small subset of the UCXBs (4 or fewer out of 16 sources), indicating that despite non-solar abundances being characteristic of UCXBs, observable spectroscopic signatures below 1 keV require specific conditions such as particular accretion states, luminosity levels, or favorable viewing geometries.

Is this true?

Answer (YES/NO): NO